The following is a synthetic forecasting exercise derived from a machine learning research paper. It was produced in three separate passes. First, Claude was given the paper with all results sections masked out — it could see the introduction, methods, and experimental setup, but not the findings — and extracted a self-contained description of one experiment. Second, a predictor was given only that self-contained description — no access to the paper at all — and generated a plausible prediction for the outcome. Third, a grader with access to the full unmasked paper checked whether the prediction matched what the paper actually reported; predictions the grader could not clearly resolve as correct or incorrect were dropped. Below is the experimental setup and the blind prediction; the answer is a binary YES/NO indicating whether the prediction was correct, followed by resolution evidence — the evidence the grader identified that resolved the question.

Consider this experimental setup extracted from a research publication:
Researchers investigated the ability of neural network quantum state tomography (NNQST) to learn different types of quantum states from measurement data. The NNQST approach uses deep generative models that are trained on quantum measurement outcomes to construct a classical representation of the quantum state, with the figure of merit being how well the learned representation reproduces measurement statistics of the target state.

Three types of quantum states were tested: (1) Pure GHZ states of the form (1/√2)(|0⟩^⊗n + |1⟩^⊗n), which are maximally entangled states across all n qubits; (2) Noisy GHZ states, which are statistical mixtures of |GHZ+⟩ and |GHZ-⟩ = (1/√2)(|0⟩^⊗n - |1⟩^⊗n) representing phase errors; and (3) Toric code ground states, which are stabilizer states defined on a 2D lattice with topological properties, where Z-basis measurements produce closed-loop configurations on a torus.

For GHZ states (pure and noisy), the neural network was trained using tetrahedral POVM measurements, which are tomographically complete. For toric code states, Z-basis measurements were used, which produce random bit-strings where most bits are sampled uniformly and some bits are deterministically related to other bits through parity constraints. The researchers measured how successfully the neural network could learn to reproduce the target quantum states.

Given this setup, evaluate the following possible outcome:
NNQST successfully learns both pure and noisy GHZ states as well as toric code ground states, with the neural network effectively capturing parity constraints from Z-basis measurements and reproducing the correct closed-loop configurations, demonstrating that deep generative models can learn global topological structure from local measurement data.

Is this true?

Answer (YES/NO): NO